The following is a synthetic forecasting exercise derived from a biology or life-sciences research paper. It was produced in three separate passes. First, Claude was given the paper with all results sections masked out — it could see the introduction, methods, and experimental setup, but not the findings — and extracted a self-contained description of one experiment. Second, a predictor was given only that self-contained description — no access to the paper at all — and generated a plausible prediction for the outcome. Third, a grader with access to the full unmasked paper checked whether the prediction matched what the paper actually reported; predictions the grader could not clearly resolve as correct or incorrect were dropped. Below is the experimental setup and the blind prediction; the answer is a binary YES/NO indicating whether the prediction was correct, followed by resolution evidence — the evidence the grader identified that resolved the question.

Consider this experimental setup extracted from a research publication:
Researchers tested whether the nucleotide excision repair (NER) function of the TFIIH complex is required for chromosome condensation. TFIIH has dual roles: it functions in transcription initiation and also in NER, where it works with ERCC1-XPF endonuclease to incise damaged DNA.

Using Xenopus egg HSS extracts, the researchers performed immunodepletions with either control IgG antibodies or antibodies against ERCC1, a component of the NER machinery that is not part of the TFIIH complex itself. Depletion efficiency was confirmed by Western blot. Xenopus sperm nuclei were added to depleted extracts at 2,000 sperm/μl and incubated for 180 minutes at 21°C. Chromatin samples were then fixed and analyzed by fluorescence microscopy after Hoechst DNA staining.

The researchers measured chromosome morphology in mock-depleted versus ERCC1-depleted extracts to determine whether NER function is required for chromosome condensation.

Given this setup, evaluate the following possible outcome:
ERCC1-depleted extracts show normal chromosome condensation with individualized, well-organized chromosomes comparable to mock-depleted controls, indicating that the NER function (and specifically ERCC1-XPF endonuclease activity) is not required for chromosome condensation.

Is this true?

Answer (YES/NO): YES